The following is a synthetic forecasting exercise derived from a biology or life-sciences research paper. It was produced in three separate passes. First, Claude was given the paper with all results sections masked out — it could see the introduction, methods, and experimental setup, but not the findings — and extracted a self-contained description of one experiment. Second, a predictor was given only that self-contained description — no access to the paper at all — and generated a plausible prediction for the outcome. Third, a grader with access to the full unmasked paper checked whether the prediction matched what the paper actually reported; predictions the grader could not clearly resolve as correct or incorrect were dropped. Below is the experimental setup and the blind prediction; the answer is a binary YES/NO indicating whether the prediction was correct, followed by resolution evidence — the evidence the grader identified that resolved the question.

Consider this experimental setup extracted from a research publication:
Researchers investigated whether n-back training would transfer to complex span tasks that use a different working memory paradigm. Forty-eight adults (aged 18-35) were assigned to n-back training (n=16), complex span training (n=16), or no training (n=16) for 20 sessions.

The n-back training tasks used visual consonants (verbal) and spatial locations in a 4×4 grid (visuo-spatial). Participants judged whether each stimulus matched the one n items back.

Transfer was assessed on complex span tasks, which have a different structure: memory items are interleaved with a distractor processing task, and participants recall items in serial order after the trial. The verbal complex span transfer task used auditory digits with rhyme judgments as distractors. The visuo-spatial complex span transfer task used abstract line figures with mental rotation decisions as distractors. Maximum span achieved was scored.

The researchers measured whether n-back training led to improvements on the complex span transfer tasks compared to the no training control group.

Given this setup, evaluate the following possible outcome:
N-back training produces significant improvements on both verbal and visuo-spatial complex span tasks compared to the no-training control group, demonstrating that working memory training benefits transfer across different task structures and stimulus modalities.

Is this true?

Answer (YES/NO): NO